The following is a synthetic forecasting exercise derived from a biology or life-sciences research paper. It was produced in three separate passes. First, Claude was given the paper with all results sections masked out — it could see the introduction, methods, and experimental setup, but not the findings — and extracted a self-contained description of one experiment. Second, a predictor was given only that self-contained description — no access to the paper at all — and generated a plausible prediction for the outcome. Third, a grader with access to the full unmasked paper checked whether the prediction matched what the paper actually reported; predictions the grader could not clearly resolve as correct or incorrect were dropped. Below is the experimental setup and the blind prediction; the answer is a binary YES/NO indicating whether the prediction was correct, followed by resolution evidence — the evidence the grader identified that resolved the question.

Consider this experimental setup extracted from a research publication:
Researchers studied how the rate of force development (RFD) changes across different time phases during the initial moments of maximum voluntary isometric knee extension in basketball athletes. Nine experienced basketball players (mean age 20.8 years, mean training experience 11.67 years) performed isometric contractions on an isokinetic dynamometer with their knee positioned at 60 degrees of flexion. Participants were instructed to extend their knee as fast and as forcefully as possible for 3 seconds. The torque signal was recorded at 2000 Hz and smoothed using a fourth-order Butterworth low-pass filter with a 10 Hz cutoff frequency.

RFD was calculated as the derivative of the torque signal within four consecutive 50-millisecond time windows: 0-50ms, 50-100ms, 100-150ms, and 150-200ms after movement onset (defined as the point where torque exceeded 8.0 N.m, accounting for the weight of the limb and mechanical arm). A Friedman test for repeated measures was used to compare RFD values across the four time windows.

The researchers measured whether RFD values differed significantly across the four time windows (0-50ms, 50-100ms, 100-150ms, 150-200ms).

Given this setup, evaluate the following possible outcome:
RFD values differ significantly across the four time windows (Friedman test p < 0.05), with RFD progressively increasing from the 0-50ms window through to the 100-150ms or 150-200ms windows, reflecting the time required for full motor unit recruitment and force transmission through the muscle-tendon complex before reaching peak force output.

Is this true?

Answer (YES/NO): NO